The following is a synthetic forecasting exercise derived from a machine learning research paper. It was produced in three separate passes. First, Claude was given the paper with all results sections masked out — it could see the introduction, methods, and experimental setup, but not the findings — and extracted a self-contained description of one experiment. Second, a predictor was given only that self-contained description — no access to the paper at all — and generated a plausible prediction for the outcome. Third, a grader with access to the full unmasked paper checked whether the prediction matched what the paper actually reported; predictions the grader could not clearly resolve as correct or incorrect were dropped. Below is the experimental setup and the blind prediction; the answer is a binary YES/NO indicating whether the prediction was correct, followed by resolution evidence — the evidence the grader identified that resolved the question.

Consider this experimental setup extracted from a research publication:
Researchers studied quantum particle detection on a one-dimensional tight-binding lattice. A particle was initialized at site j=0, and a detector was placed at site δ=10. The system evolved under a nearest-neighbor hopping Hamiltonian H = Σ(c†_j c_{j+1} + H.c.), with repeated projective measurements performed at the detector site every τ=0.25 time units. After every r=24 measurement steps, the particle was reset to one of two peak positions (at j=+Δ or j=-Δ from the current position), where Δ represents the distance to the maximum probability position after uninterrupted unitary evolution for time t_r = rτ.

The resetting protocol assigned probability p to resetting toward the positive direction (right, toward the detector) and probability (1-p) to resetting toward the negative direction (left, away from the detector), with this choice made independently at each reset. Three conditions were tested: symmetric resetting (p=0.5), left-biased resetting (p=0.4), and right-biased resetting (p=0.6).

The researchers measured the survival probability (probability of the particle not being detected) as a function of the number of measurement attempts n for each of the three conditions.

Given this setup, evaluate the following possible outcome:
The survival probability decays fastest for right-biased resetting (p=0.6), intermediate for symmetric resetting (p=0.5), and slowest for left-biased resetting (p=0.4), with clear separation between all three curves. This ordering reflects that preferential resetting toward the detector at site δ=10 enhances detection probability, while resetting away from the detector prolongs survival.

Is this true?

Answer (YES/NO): NO